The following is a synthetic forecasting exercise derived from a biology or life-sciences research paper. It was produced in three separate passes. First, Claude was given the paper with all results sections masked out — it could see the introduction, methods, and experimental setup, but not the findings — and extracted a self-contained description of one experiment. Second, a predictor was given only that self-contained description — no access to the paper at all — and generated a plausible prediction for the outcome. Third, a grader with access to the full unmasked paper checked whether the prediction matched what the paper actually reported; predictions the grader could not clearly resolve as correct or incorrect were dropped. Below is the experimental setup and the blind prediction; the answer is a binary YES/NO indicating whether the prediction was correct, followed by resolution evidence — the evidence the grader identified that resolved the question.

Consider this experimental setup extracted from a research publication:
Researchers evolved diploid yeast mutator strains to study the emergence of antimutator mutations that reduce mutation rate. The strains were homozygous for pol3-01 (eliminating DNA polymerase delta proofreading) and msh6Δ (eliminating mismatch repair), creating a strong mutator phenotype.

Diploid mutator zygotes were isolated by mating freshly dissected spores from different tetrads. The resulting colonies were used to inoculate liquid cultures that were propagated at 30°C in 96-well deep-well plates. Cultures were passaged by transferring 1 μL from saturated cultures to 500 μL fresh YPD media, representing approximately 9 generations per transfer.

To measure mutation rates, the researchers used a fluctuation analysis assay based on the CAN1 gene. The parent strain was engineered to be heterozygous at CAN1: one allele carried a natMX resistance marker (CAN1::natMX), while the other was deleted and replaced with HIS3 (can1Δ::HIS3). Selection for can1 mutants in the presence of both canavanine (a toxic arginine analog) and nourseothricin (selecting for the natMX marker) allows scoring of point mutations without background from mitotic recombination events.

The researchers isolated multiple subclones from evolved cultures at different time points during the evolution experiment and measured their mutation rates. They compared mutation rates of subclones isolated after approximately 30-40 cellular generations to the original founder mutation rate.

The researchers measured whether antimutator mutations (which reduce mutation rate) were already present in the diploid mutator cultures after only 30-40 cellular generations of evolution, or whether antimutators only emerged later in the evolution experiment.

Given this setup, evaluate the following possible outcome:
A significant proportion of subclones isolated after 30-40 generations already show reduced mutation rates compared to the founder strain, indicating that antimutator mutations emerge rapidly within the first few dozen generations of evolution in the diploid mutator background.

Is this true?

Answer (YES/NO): YES